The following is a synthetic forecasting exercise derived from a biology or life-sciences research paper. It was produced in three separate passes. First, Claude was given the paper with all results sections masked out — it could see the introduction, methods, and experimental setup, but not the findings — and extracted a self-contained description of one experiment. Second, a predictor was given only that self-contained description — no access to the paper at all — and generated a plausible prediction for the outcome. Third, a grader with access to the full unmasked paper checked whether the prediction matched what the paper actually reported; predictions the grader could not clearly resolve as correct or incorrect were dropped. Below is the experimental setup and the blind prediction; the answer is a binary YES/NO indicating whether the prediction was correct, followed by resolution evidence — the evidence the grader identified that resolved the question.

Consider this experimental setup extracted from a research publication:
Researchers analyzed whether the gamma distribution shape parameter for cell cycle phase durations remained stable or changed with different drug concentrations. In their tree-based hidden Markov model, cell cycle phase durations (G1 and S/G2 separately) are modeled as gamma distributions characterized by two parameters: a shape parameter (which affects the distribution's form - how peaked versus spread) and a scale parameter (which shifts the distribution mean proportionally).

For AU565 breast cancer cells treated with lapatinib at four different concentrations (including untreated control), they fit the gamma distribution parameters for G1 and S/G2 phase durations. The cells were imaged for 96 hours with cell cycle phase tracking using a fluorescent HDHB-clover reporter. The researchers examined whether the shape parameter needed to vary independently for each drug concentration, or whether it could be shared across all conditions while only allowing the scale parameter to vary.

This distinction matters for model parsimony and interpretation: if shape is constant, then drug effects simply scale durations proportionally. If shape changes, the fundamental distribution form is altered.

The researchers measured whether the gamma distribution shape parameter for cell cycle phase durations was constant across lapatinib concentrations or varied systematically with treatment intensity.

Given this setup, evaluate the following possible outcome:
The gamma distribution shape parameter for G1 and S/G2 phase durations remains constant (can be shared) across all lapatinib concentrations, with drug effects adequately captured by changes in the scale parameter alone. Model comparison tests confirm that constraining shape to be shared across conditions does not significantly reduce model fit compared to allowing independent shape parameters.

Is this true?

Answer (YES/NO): NO